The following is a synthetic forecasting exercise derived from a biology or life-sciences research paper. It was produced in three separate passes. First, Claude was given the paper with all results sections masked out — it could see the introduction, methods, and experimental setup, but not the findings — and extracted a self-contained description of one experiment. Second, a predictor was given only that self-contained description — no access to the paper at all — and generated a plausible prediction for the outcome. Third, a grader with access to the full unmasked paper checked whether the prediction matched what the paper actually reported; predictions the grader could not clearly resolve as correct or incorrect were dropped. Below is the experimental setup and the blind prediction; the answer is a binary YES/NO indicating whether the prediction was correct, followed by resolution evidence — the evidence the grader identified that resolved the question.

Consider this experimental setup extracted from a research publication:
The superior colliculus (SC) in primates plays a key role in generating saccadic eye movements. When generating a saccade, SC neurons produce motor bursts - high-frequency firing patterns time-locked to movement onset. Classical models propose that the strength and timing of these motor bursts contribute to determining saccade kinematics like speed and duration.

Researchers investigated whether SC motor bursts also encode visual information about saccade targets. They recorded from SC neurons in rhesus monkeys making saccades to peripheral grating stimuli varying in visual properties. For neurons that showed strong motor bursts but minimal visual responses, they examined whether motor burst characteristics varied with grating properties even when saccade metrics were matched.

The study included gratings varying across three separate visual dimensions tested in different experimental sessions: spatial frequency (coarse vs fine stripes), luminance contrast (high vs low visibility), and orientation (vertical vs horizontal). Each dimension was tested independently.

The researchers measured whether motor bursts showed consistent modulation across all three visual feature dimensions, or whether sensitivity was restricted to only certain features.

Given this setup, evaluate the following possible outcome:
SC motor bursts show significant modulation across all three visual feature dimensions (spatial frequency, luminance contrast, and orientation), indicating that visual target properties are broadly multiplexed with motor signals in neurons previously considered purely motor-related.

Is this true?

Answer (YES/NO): YES